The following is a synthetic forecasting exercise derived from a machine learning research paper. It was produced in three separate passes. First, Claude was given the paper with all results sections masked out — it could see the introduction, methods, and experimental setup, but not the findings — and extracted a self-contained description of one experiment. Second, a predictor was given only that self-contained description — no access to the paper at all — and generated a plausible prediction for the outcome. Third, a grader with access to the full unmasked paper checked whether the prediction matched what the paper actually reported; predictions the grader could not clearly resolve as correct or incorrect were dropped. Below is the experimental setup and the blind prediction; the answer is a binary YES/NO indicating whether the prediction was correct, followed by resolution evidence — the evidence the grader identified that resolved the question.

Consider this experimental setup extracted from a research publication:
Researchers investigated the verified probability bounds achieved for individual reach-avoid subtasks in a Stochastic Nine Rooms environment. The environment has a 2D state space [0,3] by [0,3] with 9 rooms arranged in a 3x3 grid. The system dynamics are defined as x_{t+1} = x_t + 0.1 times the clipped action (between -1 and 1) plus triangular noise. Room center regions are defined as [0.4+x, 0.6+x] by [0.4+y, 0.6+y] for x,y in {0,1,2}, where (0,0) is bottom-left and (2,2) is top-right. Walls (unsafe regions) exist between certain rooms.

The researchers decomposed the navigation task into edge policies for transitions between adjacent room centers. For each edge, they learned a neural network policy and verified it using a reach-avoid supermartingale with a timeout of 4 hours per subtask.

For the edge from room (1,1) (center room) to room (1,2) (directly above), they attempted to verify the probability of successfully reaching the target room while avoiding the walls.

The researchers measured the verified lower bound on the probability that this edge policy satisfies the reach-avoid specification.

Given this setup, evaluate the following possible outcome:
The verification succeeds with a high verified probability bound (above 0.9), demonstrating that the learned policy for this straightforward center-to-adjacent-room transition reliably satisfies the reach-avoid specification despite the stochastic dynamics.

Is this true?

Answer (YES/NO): NO